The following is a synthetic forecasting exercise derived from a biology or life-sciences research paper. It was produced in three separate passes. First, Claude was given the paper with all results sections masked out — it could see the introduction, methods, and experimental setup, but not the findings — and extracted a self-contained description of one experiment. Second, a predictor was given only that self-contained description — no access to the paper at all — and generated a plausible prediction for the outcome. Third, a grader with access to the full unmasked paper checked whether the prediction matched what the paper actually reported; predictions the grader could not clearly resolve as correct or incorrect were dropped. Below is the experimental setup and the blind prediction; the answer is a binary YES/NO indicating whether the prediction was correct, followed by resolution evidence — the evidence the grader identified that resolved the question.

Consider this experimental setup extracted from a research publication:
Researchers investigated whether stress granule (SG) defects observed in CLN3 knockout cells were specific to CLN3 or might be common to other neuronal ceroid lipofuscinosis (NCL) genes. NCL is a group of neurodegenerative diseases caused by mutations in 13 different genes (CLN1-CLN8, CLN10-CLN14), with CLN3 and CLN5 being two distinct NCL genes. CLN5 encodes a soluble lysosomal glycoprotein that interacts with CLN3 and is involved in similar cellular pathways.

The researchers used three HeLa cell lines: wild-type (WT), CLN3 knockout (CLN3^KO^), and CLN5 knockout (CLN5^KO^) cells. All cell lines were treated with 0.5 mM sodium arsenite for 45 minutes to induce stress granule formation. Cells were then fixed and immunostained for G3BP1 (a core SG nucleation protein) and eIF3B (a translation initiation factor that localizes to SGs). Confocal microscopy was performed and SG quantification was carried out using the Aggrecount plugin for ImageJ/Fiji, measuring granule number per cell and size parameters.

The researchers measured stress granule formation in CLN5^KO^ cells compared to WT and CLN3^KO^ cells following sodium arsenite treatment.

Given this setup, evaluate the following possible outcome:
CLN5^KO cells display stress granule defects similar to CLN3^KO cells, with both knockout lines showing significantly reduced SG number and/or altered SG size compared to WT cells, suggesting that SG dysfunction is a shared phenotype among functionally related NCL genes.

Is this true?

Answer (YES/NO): NO